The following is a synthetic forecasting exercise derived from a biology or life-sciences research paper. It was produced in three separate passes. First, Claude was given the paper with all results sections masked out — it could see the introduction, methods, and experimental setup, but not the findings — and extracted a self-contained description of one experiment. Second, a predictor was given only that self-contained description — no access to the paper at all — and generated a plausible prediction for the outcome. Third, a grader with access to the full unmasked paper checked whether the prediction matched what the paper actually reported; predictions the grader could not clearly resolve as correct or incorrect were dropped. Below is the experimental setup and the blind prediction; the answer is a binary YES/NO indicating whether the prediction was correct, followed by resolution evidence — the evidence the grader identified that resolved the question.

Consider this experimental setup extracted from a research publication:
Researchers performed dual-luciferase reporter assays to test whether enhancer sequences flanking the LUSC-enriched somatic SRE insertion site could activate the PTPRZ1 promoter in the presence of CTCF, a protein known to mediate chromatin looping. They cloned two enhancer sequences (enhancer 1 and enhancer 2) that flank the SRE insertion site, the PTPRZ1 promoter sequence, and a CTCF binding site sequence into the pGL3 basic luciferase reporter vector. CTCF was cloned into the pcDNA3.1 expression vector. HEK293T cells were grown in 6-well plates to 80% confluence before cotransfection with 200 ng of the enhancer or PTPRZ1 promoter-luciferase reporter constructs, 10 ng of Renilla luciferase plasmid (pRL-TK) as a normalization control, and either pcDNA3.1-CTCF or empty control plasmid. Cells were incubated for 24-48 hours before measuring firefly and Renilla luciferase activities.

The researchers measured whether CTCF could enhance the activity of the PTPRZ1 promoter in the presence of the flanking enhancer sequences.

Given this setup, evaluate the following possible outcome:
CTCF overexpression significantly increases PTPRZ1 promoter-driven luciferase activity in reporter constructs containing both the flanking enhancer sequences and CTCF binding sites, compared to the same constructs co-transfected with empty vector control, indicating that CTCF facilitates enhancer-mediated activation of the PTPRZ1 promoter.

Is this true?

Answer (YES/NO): NO